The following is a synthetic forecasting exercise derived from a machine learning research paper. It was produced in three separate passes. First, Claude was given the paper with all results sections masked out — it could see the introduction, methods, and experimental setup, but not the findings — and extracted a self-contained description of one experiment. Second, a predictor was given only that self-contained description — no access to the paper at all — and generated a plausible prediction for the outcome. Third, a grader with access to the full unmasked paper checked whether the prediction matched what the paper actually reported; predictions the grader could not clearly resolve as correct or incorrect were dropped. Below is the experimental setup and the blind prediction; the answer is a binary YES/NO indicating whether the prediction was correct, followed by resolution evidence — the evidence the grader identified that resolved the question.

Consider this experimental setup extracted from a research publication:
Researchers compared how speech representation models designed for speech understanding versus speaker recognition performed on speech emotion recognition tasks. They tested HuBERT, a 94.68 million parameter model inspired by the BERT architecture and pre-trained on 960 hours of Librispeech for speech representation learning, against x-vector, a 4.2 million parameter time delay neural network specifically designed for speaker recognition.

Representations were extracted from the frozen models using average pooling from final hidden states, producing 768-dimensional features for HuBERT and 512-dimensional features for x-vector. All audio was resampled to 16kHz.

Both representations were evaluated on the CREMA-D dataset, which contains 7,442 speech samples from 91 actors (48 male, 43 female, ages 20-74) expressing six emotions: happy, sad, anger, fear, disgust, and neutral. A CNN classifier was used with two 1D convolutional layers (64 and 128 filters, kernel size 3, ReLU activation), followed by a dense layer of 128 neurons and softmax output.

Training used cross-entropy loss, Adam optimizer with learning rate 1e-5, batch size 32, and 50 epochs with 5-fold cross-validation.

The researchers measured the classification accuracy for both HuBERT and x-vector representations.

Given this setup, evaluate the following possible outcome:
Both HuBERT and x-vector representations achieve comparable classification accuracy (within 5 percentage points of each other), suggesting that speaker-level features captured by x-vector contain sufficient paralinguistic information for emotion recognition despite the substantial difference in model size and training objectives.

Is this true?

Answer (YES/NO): YES